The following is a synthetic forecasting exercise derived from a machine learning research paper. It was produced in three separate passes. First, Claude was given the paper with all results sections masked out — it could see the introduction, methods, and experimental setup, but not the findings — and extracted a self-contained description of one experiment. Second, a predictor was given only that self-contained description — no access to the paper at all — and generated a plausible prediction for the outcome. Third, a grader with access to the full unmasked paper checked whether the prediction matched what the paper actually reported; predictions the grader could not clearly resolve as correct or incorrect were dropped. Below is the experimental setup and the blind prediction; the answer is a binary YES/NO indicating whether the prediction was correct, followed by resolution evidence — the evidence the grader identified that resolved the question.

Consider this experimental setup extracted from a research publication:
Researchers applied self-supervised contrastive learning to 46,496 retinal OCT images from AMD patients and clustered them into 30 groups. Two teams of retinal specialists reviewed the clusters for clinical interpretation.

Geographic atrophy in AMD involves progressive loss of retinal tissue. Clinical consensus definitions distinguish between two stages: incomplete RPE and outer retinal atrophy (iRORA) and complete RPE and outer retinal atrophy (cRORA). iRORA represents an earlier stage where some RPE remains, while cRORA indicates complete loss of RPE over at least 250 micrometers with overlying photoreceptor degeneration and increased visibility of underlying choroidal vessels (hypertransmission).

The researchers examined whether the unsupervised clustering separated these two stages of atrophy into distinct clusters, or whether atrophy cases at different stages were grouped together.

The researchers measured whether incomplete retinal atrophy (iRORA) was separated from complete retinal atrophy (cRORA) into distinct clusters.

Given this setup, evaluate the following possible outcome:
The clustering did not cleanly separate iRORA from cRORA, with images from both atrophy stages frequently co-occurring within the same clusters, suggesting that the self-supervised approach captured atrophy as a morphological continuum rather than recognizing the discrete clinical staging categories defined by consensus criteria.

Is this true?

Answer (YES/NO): NO